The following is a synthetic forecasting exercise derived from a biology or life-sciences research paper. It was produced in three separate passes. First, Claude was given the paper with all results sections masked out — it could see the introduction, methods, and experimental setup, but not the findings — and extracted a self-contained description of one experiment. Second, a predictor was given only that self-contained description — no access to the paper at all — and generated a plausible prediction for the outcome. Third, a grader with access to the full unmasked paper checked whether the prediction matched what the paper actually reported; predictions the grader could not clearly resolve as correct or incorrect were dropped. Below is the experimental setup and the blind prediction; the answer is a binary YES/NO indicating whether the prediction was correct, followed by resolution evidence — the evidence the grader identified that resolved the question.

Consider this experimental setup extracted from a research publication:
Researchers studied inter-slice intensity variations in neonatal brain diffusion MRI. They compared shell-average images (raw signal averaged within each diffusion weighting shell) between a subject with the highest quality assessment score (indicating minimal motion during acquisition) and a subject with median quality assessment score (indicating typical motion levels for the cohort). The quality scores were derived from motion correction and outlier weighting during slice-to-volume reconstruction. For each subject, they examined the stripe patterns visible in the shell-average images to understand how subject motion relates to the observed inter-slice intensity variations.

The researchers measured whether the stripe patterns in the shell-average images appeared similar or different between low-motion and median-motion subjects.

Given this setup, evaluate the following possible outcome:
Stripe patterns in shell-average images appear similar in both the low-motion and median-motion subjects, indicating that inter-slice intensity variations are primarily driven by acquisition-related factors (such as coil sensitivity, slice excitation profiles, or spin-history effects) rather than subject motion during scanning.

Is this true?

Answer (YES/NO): NO